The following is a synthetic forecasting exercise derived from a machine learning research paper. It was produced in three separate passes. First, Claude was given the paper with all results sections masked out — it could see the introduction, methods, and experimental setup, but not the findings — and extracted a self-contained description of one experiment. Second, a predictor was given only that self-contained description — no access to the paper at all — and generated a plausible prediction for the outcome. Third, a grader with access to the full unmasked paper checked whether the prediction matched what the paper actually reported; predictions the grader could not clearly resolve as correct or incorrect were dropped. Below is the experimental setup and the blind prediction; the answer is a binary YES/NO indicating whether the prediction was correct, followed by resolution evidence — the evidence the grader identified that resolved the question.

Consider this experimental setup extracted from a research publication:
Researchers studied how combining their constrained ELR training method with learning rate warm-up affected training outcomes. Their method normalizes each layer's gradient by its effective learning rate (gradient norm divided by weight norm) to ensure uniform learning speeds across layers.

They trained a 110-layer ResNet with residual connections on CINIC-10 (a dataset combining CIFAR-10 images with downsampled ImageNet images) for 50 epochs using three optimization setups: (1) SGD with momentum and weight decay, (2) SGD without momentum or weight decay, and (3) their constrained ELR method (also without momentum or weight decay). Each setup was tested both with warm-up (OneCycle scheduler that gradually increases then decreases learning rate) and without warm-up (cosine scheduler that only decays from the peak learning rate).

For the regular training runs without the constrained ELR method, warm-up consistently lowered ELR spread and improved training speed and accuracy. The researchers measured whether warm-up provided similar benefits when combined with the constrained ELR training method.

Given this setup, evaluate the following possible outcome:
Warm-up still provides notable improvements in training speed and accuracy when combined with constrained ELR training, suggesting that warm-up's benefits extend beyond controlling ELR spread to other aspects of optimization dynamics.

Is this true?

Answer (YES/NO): NO